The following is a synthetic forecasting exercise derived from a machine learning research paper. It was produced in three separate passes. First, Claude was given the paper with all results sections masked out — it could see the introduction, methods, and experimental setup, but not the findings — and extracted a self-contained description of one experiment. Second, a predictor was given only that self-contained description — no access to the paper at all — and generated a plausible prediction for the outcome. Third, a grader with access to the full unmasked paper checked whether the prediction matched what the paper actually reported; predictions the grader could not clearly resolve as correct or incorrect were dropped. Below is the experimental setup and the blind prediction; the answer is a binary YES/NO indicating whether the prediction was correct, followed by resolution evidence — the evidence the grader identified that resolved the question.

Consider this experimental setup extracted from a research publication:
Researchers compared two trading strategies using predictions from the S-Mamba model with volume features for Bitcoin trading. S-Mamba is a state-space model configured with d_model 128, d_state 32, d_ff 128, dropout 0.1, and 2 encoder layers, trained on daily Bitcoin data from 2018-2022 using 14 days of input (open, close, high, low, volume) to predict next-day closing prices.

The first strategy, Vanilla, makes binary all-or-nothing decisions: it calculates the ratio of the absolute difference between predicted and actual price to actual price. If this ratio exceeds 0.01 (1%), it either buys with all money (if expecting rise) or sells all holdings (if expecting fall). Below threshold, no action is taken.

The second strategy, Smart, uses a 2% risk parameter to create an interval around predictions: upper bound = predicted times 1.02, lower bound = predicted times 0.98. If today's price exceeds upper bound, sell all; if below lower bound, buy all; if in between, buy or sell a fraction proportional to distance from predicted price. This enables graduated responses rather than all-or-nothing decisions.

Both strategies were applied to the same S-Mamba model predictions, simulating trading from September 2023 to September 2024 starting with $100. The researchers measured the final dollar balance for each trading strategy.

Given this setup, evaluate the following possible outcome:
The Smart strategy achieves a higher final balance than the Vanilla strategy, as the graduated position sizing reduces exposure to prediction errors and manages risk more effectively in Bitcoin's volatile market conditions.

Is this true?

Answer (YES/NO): YES